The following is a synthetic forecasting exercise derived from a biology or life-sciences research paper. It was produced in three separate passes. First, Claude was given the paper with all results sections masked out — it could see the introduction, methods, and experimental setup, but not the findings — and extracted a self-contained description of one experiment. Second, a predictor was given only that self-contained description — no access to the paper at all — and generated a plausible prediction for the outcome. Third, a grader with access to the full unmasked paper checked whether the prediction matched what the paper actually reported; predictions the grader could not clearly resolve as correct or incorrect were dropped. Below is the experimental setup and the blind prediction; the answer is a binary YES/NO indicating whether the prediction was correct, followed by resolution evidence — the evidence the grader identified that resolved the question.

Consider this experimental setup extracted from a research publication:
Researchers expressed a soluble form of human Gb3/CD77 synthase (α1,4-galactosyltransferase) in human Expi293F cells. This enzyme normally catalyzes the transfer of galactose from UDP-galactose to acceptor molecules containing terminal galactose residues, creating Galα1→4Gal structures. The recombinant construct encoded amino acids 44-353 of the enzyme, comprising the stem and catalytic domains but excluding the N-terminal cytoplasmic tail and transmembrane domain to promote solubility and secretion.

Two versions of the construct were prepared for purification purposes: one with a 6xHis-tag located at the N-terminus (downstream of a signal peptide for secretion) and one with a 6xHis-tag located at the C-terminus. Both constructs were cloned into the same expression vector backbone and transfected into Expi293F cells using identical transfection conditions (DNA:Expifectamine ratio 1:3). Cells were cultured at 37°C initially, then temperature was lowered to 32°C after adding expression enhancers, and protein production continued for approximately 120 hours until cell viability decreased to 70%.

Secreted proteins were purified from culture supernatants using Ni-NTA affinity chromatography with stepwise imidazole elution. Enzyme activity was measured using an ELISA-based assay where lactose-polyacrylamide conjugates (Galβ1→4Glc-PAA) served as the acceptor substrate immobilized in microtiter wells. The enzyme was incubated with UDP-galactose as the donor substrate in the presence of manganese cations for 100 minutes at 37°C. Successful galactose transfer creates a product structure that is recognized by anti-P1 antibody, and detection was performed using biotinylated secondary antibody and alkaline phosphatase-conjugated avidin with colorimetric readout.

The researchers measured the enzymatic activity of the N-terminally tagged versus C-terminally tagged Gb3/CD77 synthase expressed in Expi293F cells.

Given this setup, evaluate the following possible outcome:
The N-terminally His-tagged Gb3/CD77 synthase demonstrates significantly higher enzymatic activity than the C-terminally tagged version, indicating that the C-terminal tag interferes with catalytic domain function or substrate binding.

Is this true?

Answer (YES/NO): NO